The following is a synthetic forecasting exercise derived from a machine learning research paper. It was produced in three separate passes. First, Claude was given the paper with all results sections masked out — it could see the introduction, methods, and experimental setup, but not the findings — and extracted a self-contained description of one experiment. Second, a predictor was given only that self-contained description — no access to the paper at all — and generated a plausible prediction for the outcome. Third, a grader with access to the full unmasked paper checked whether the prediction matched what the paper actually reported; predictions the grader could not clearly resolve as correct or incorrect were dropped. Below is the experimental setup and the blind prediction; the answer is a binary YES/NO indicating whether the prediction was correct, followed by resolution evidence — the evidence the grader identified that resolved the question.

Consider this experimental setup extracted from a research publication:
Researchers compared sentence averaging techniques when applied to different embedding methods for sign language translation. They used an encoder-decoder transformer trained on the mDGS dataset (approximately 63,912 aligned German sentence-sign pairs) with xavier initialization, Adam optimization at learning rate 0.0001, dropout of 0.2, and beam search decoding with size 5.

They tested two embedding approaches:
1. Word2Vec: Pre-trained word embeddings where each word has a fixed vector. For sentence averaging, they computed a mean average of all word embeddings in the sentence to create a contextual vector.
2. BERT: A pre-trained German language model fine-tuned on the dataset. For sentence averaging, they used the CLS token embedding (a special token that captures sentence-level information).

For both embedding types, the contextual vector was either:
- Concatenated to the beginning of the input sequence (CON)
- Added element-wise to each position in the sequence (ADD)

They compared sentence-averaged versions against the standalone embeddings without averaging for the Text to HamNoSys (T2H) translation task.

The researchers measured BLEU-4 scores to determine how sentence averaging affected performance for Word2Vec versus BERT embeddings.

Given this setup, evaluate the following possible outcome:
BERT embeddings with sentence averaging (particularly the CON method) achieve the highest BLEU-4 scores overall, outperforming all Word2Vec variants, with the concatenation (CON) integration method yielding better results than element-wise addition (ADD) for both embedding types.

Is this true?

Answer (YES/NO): NO